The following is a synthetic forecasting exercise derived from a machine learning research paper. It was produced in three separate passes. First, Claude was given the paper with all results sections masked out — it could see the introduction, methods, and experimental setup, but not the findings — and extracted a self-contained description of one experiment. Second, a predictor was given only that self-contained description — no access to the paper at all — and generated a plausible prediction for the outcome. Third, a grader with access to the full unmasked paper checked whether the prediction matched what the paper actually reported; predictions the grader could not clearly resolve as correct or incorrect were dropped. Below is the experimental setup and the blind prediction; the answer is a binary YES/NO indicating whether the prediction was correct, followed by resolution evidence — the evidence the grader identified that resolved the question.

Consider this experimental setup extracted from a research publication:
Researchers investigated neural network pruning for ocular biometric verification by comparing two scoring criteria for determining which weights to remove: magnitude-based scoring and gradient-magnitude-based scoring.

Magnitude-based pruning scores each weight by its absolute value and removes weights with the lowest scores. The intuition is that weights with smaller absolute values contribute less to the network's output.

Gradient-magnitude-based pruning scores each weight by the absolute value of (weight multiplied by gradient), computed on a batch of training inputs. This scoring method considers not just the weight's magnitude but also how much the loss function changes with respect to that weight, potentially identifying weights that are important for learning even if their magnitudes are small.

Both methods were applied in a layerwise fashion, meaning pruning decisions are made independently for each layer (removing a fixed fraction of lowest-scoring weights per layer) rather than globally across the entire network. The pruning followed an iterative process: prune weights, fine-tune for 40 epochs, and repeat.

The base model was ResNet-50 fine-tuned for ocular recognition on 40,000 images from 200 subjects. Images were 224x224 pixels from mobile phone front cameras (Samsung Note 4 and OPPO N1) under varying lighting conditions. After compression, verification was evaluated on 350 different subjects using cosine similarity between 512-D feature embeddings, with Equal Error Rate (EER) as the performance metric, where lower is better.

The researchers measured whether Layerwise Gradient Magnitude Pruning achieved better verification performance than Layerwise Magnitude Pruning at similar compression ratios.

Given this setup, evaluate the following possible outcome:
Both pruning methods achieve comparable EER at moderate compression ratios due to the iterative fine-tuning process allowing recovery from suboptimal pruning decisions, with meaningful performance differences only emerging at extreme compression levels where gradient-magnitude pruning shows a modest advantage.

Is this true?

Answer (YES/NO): NO